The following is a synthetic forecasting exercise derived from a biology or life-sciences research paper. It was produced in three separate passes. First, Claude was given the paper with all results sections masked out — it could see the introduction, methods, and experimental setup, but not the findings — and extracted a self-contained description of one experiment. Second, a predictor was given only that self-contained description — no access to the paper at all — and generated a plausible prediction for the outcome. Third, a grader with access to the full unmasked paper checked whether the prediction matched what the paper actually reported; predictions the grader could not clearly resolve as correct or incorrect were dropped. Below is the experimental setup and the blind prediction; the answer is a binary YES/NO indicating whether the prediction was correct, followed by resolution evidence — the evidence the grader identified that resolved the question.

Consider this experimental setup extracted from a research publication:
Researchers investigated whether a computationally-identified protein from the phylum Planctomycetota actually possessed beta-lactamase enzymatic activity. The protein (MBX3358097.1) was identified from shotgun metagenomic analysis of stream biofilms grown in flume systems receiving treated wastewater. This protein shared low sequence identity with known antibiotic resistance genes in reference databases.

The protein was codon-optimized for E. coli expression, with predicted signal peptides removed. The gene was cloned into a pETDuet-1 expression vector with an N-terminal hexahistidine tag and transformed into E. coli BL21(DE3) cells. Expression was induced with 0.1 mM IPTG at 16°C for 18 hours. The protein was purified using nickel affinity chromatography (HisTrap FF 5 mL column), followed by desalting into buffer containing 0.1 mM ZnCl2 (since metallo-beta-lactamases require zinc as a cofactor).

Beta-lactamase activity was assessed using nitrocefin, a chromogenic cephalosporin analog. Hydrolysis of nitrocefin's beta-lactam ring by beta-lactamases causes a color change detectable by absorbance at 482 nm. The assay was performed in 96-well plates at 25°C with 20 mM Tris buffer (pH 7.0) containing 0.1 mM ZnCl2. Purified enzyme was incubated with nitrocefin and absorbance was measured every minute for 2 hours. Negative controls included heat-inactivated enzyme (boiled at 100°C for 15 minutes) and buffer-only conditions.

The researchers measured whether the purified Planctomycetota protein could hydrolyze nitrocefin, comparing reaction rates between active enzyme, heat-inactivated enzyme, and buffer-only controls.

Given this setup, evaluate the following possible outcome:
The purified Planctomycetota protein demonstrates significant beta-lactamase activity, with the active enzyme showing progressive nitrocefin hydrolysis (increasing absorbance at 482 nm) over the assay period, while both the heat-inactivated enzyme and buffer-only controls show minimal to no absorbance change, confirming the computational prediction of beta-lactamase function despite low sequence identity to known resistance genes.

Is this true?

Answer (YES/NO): YES